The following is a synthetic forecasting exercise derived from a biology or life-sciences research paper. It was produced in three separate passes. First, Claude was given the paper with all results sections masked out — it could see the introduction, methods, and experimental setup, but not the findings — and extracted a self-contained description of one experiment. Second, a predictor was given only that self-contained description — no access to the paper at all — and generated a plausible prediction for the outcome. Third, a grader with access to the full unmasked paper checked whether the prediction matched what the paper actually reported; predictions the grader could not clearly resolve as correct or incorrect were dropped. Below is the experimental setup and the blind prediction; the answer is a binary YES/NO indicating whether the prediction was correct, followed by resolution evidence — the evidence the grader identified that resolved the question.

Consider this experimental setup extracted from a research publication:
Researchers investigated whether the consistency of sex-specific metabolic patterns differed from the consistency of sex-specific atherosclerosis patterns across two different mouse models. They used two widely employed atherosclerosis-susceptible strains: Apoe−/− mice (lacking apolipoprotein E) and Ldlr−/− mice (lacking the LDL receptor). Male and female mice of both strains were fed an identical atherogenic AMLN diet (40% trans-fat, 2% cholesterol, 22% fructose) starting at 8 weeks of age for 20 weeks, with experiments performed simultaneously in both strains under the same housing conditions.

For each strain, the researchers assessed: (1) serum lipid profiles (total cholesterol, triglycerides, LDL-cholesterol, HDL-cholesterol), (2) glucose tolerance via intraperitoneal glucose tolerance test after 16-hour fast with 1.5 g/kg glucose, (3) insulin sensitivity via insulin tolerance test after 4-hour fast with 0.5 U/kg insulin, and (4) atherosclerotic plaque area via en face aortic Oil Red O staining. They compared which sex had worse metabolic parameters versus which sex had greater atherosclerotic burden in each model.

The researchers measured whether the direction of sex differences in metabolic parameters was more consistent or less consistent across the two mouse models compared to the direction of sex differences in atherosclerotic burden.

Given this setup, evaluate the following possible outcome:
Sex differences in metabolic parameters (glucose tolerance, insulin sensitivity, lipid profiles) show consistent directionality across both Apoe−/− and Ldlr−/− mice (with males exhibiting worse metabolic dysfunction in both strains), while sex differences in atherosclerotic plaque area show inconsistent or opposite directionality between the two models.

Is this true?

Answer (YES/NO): YES